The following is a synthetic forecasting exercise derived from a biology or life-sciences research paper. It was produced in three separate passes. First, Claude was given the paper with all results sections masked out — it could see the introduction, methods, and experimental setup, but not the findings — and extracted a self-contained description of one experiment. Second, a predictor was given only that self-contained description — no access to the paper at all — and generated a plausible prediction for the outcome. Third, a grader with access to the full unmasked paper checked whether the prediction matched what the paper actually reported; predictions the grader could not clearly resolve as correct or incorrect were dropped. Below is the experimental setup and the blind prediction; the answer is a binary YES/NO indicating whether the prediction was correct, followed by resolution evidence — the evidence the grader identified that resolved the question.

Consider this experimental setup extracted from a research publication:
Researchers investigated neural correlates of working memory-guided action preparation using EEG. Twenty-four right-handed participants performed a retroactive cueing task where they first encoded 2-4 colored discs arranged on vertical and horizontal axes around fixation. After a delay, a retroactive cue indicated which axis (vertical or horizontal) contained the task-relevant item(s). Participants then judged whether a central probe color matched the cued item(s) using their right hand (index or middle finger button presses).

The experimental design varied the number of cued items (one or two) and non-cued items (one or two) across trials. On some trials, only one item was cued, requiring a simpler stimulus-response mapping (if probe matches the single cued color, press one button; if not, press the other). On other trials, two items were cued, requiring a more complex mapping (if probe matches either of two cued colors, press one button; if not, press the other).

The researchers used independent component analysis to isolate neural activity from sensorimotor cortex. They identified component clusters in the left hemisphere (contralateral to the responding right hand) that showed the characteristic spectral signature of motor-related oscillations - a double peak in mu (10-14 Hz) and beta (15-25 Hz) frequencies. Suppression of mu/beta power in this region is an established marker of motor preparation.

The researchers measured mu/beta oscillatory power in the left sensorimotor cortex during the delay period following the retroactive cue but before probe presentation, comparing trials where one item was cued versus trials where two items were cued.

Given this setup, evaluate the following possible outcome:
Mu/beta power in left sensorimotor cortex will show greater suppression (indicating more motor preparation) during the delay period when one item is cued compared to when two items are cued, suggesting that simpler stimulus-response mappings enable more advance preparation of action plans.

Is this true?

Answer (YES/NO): YES